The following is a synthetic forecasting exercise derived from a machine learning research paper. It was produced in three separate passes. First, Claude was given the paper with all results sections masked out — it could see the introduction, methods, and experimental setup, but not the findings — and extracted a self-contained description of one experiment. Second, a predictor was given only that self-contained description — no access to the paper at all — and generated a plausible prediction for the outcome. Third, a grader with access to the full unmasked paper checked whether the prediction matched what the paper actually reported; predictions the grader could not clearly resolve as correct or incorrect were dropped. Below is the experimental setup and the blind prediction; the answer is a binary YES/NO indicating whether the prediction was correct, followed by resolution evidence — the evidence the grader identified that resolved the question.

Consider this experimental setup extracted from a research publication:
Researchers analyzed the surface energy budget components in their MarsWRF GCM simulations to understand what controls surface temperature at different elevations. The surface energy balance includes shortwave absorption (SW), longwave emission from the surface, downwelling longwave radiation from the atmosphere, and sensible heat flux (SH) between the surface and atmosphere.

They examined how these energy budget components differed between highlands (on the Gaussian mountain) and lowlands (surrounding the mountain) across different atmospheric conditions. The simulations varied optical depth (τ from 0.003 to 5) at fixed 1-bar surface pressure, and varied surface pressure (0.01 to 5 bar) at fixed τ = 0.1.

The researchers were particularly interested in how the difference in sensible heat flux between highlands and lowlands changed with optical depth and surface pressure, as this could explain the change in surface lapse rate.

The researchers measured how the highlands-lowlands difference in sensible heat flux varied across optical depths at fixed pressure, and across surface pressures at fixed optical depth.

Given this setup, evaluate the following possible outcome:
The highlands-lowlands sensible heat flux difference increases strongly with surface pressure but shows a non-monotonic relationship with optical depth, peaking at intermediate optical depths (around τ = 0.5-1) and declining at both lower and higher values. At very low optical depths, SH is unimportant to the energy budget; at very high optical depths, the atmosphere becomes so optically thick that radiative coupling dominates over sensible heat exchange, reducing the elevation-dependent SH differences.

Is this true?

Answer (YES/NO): NO